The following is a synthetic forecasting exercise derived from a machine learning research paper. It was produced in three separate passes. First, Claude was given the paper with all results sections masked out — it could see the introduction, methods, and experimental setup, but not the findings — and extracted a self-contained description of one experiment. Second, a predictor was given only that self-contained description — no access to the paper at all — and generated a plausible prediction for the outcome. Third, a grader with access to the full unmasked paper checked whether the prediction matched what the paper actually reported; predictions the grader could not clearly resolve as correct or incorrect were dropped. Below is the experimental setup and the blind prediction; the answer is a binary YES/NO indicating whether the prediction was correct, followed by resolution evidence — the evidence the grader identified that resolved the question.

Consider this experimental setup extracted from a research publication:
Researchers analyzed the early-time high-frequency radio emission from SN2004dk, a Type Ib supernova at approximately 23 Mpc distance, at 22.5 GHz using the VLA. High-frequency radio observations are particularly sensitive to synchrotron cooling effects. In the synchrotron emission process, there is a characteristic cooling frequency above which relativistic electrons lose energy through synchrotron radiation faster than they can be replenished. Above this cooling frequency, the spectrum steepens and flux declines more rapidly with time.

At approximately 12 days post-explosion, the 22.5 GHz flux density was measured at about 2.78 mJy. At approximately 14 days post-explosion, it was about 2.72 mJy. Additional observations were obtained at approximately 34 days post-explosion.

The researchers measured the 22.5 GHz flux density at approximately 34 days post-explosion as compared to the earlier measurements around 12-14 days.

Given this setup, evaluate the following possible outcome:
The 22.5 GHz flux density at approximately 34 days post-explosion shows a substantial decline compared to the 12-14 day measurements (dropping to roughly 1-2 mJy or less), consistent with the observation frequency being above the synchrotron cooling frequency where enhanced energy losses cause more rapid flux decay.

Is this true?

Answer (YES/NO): YES